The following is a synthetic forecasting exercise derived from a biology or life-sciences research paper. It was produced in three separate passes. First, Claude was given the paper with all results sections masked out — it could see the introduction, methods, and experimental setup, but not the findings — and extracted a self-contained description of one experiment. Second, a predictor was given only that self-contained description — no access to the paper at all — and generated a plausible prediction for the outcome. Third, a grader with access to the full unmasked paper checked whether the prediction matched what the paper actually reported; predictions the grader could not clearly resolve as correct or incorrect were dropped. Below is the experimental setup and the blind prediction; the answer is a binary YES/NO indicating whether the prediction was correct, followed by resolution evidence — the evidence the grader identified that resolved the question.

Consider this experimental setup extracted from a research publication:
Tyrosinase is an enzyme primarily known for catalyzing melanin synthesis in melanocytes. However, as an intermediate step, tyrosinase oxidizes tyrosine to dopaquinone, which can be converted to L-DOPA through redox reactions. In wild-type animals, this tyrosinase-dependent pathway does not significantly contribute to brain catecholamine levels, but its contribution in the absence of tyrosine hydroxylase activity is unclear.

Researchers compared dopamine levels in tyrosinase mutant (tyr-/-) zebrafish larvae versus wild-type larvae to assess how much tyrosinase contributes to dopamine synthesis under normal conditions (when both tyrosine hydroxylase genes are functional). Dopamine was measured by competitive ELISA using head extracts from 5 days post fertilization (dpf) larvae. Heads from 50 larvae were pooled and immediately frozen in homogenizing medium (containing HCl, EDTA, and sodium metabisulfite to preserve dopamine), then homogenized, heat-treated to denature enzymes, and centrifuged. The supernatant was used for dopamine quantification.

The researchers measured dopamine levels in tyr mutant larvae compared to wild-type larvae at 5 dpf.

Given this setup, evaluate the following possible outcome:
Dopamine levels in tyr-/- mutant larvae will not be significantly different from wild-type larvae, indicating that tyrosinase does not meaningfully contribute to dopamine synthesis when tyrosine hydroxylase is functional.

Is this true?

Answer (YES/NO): NO